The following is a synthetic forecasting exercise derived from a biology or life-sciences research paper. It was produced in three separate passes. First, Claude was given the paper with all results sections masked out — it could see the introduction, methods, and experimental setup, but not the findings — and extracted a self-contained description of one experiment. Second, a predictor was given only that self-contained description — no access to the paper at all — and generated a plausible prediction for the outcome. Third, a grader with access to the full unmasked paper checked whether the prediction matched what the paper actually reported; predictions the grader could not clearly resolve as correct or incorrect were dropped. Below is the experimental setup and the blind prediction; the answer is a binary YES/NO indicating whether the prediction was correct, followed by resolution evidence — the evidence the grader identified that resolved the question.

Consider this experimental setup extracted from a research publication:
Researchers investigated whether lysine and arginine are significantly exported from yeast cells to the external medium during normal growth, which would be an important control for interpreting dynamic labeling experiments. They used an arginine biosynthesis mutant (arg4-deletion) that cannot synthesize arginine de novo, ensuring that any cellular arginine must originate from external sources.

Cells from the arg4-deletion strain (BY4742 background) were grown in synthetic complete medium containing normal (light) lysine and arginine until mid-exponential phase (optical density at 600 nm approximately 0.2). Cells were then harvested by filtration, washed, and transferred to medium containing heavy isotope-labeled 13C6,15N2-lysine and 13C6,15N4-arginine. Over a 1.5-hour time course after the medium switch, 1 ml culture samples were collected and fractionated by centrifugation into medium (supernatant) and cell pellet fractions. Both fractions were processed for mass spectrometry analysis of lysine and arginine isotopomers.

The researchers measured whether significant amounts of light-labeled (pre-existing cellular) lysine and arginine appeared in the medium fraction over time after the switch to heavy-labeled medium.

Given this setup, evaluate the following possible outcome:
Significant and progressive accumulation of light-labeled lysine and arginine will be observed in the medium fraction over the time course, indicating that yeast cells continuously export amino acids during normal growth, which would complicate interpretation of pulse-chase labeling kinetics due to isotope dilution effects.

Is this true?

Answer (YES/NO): NO